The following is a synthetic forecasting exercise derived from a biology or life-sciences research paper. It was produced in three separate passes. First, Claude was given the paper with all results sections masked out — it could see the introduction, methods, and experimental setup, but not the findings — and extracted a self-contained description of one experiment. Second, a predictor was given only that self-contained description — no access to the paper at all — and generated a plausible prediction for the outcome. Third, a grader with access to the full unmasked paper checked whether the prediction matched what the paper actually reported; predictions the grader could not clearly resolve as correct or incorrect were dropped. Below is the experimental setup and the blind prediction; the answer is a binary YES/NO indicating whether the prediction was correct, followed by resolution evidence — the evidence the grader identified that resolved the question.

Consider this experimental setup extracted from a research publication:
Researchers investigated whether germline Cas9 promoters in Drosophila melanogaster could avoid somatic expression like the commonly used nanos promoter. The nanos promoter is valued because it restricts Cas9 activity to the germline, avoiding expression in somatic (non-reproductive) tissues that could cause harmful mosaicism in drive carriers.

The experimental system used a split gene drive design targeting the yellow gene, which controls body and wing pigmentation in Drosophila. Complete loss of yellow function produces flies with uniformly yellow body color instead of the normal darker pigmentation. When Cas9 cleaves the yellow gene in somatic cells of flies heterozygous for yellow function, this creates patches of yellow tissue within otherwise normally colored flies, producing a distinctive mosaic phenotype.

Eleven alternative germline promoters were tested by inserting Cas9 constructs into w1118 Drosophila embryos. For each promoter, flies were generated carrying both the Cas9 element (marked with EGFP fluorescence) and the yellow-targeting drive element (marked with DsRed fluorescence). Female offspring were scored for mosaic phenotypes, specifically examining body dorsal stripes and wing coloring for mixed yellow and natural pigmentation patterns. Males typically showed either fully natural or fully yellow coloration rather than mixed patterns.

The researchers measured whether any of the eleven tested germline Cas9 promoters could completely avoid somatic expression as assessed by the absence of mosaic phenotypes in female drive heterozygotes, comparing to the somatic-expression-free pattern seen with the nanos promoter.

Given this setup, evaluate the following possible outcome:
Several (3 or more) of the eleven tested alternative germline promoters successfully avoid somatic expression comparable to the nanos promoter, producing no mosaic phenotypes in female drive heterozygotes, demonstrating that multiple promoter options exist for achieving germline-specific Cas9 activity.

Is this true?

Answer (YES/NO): NO